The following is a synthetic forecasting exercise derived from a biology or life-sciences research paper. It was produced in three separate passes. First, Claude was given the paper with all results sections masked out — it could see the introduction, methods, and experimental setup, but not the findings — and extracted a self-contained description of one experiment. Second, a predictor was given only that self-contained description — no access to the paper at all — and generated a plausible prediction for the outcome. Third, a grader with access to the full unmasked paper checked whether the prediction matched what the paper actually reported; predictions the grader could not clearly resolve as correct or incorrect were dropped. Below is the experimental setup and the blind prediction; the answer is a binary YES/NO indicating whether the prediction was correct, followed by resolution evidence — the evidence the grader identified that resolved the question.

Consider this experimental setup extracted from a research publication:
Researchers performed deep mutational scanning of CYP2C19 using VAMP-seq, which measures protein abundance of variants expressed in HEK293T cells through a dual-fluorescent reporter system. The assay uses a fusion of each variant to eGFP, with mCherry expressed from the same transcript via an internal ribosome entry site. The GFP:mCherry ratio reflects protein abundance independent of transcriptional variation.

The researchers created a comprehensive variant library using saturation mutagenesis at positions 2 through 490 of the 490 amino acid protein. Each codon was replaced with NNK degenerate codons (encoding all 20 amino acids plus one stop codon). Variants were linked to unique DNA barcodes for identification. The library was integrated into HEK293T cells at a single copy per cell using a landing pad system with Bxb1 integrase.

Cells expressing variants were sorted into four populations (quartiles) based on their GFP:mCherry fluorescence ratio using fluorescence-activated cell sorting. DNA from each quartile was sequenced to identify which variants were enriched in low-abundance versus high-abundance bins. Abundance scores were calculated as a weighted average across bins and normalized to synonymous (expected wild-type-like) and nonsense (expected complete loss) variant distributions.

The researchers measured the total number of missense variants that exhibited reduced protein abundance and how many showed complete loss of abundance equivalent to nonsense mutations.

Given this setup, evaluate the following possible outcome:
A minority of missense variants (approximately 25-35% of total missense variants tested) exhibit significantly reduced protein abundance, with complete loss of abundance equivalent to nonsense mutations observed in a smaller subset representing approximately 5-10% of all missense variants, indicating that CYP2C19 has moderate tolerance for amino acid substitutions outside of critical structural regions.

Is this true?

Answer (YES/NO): NO